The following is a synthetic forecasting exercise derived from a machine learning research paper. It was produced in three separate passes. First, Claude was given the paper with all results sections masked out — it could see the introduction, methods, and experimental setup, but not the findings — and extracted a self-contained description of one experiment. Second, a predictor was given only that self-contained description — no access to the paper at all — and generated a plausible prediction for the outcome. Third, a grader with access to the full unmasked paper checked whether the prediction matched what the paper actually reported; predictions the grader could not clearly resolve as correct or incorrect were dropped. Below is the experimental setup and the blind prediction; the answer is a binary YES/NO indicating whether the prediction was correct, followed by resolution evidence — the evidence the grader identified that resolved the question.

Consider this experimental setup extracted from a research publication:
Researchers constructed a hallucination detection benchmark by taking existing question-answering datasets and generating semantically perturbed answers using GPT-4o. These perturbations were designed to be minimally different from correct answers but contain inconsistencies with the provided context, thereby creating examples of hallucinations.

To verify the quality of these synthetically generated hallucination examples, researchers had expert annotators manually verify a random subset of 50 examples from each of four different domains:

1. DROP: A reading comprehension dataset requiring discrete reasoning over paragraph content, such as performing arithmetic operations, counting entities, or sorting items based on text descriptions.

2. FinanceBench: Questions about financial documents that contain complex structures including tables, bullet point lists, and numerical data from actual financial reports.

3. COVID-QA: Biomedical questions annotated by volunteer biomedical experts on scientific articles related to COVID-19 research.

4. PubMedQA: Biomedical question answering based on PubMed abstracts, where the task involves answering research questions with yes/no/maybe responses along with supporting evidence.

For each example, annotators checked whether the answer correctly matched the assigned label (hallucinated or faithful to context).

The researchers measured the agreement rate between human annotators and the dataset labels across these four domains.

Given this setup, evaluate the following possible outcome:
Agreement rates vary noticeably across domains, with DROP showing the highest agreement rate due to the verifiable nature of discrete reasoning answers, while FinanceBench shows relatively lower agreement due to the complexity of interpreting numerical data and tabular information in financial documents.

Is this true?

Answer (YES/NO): NO